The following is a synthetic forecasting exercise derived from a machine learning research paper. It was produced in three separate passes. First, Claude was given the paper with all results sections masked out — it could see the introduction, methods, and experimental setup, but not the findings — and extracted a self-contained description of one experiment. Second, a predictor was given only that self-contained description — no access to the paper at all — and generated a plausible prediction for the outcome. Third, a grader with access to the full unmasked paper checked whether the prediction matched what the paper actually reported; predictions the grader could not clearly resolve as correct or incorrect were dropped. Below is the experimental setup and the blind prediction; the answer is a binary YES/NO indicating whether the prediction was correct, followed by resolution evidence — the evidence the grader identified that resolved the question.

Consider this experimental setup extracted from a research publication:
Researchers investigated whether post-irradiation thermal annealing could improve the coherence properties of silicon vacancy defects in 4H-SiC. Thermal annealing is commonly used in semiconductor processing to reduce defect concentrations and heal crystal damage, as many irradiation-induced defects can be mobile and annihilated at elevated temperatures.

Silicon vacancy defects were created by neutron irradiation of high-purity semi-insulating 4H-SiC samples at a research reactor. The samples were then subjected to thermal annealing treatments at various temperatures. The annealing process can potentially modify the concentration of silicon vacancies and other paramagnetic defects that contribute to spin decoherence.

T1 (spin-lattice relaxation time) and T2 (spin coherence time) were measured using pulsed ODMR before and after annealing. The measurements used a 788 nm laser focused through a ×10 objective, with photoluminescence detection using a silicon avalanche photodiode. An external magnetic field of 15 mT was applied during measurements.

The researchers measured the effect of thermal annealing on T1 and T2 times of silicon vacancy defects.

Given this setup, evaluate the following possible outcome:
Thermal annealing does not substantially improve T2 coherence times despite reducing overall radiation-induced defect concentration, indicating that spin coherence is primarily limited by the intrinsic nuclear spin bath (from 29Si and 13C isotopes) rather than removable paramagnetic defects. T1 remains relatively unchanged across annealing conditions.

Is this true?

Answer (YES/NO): NO